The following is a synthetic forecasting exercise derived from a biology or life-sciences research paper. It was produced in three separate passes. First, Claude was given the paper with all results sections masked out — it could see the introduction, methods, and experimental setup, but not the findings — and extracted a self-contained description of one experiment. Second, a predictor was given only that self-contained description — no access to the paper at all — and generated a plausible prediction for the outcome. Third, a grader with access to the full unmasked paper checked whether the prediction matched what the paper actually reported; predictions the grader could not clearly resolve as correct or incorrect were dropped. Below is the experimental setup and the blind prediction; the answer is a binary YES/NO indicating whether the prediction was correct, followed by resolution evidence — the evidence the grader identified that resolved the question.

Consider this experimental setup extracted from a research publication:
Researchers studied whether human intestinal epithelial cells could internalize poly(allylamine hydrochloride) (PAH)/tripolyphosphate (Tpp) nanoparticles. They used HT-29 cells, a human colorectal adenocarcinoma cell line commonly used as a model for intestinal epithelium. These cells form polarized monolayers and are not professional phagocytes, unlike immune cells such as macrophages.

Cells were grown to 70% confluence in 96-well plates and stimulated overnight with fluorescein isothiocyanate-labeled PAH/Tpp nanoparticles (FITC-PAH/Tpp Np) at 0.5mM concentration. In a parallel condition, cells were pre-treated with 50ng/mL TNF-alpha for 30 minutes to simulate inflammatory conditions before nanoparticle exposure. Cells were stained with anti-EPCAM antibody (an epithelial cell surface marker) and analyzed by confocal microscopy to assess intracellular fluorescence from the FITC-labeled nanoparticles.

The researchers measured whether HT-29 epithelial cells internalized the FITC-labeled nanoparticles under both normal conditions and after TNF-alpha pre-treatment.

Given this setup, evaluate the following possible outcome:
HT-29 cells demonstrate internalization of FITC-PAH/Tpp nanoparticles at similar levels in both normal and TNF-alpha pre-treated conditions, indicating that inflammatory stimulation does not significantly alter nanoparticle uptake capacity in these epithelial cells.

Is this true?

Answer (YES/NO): NO